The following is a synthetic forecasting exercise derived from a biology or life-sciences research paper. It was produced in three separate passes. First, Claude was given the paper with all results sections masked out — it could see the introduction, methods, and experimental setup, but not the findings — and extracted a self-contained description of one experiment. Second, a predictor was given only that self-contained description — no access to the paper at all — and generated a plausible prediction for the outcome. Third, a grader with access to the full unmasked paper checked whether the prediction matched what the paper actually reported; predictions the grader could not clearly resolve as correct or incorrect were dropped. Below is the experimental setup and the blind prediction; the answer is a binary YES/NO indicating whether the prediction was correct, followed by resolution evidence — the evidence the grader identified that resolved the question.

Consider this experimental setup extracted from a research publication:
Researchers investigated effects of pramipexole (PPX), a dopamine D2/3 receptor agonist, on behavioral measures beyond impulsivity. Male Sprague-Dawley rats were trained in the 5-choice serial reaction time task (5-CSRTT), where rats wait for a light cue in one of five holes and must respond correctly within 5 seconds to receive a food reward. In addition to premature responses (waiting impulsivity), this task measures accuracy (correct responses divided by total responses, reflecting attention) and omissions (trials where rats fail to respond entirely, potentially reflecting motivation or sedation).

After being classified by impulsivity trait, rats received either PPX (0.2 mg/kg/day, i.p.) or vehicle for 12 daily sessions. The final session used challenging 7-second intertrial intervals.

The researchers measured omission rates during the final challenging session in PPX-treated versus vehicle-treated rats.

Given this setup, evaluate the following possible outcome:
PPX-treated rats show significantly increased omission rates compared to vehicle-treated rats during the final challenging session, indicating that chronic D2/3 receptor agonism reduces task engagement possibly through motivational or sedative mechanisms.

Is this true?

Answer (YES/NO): YES